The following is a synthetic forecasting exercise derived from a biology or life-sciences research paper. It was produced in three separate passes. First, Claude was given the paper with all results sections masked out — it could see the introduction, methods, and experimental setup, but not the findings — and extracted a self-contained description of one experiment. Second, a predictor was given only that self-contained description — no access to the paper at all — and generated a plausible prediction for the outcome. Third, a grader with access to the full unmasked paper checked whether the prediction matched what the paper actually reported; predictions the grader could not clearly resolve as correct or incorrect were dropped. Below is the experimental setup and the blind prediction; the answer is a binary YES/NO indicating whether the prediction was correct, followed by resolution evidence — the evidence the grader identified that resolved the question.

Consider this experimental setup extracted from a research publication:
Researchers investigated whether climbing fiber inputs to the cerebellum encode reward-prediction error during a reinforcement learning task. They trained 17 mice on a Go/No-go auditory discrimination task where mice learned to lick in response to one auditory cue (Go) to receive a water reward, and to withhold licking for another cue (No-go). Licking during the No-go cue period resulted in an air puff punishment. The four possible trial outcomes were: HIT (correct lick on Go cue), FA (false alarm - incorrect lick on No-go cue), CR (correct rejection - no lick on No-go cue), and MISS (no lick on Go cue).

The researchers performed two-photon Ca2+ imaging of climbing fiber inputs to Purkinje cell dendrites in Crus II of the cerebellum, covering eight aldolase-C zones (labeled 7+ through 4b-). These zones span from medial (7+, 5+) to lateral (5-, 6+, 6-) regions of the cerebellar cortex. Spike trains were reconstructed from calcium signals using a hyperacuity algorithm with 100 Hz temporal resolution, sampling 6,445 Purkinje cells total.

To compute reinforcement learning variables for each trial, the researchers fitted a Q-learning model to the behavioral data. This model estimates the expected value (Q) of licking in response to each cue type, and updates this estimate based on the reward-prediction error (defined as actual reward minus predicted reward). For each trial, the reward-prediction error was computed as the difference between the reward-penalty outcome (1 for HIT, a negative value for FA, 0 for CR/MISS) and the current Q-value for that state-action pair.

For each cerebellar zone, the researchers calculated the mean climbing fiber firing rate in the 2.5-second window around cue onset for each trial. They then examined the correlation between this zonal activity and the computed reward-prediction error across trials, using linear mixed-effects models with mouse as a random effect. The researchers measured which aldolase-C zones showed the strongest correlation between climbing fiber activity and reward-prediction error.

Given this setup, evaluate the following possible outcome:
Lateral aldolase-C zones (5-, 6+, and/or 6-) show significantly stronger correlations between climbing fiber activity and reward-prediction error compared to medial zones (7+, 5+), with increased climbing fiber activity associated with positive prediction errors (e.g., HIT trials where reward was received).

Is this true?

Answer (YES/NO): NO